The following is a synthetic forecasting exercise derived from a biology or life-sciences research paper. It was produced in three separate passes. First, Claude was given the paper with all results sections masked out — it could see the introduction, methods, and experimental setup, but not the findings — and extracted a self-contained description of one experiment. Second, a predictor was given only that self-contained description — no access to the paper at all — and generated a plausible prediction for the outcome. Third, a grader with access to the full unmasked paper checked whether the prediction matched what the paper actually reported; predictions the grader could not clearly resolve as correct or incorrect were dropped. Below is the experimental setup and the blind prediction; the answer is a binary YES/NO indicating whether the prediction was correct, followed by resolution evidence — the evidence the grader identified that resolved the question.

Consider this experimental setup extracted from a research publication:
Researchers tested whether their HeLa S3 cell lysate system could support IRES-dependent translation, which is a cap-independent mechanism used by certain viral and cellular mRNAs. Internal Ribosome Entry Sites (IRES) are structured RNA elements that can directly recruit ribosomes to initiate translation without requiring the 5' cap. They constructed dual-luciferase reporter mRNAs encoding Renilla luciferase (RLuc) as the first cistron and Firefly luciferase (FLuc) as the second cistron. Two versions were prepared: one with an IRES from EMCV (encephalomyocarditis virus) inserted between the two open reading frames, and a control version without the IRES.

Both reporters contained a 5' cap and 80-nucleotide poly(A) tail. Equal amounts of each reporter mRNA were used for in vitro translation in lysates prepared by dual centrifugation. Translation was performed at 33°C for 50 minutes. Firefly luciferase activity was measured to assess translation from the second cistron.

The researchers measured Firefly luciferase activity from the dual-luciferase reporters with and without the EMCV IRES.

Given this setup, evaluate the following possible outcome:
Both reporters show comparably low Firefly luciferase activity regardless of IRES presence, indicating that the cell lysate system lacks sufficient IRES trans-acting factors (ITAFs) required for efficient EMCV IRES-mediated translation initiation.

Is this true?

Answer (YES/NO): NO